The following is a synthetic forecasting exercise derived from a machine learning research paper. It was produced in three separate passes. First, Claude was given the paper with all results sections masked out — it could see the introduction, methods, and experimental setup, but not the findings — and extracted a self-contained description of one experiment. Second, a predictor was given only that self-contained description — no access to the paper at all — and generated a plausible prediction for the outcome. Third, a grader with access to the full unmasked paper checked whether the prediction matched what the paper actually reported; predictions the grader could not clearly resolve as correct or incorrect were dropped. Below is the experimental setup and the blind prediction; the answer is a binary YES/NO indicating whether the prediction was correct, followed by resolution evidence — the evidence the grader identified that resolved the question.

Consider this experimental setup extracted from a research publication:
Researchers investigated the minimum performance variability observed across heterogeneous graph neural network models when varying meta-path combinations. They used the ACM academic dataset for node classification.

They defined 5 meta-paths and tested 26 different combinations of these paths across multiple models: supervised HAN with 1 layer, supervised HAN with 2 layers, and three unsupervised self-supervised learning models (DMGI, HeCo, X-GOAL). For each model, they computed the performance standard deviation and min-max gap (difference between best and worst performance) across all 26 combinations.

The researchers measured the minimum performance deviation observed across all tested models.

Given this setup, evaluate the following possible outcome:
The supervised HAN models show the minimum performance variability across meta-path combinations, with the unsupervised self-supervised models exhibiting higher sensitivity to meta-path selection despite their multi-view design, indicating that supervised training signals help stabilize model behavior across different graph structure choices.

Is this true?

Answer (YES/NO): YES